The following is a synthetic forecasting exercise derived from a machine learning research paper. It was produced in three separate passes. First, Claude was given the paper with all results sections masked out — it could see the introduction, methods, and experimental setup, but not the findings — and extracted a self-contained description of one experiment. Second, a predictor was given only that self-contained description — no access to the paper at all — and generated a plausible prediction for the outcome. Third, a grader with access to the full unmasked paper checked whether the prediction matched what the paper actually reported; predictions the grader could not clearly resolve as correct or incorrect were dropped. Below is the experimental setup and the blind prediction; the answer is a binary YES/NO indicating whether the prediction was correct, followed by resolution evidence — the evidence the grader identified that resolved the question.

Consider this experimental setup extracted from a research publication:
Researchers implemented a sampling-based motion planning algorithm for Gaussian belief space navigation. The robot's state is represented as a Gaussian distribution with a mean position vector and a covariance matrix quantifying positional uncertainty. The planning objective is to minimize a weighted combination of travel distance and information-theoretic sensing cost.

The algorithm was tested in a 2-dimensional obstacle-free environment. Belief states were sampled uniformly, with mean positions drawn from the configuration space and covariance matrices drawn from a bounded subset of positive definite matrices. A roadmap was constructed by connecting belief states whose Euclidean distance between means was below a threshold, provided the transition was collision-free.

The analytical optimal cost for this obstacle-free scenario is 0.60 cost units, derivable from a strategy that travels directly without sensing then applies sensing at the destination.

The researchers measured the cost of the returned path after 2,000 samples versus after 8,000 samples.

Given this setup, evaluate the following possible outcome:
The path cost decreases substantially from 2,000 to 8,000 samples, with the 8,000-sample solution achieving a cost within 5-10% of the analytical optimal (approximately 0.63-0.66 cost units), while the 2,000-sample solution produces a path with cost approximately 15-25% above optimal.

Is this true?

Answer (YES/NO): NO